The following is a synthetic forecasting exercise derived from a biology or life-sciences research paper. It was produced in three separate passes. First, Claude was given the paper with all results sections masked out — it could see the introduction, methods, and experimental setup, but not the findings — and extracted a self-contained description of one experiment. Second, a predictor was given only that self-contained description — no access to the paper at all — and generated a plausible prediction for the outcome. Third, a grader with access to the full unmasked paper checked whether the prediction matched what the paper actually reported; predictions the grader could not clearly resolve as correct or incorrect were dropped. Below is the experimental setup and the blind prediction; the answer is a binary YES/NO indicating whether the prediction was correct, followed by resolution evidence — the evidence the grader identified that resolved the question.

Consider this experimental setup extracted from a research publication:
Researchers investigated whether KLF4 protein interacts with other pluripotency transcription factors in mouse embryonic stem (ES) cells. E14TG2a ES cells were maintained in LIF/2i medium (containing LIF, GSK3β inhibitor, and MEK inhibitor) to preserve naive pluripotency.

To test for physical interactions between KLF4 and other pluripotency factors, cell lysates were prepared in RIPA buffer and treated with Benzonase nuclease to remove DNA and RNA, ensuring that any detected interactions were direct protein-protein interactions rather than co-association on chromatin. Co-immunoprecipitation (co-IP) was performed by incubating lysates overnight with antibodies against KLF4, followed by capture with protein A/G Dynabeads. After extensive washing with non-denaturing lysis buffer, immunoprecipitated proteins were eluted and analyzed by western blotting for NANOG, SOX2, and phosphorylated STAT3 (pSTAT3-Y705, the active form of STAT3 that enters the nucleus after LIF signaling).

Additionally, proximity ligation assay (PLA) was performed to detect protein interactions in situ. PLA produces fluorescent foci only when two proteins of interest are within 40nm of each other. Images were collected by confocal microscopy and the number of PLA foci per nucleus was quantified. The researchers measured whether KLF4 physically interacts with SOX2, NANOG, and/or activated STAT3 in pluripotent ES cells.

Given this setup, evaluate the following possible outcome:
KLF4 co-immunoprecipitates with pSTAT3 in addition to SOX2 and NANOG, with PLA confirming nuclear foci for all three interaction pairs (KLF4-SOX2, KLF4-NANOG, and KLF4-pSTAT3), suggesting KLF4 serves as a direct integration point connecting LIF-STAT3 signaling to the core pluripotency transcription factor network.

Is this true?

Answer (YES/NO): NO